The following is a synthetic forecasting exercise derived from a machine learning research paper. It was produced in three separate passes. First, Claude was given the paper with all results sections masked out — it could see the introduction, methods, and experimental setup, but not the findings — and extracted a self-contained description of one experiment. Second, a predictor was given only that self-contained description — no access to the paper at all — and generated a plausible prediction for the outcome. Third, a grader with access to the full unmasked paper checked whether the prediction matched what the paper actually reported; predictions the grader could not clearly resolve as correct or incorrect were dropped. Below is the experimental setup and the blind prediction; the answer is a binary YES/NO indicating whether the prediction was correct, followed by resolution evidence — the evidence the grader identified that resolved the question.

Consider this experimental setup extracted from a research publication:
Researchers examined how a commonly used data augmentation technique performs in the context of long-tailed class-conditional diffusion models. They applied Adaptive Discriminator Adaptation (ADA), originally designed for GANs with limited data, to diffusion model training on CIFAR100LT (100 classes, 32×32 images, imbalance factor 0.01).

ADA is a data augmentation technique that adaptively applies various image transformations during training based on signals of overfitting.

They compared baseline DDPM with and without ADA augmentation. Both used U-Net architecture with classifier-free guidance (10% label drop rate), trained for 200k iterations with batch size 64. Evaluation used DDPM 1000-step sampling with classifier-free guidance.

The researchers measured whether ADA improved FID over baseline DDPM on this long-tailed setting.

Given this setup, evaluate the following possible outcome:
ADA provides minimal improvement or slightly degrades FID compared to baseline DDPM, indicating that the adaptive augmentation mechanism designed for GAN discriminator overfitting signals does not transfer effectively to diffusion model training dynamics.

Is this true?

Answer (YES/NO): NO